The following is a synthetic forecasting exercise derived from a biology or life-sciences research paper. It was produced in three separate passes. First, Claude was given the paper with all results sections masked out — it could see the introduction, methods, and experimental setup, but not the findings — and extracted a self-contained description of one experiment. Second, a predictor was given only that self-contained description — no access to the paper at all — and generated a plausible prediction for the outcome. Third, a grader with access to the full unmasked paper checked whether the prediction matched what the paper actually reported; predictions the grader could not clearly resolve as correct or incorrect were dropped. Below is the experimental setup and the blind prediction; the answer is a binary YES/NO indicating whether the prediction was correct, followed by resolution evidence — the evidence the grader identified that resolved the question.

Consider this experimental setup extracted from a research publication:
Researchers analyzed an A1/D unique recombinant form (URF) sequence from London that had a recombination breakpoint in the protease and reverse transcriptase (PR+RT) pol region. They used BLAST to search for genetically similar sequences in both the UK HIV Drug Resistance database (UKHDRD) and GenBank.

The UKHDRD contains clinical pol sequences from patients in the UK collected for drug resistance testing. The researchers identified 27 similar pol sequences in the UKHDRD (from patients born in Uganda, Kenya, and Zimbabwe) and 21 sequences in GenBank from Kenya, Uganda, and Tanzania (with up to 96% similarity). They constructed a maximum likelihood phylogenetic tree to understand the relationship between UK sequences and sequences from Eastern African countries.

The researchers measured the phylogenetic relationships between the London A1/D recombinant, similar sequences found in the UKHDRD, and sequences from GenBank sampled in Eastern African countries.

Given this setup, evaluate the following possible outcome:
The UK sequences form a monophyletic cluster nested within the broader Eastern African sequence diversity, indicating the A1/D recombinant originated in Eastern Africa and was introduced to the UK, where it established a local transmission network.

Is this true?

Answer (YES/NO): NO